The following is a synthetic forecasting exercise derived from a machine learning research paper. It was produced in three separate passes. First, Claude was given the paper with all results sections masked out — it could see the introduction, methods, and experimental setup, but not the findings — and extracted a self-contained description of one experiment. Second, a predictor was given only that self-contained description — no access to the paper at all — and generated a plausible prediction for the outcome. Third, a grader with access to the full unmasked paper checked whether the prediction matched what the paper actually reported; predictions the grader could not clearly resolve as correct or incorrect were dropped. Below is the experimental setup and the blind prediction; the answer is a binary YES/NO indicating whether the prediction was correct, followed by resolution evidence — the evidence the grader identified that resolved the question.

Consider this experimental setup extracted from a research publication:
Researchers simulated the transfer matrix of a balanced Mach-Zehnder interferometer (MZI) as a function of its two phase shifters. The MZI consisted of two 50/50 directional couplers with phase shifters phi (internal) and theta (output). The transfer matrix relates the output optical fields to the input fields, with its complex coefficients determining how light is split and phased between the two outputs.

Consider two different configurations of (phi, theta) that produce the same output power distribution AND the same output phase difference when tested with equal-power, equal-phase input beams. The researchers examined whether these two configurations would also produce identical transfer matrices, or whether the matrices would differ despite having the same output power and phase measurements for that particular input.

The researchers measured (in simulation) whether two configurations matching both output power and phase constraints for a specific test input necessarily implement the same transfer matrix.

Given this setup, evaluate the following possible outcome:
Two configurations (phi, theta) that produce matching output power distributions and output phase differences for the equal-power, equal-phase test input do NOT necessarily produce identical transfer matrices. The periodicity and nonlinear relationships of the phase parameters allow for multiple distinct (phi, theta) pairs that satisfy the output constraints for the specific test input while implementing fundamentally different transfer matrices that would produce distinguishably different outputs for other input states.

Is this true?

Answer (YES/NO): YES